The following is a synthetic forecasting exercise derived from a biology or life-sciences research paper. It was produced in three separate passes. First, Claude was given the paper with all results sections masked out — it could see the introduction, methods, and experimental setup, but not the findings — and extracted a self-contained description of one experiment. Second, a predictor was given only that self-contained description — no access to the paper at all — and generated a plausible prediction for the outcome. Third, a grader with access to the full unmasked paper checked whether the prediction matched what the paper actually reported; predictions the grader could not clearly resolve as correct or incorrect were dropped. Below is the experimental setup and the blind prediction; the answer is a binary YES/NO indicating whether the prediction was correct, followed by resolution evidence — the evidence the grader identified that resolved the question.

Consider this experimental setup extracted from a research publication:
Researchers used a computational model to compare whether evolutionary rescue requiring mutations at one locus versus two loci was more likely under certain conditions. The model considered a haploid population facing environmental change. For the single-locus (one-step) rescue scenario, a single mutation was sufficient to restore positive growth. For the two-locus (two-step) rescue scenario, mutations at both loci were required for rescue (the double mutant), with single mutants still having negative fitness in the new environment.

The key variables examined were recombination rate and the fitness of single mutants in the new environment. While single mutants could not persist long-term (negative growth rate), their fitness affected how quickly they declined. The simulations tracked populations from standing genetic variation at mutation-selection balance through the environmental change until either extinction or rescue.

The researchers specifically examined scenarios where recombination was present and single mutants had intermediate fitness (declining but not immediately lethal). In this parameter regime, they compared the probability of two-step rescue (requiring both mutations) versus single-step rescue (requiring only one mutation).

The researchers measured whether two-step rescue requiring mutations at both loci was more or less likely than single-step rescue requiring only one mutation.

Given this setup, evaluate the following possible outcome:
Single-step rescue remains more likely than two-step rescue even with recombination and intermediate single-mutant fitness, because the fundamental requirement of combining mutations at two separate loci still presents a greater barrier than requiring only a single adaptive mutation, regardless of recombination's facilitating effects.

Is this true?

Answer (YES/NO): NO